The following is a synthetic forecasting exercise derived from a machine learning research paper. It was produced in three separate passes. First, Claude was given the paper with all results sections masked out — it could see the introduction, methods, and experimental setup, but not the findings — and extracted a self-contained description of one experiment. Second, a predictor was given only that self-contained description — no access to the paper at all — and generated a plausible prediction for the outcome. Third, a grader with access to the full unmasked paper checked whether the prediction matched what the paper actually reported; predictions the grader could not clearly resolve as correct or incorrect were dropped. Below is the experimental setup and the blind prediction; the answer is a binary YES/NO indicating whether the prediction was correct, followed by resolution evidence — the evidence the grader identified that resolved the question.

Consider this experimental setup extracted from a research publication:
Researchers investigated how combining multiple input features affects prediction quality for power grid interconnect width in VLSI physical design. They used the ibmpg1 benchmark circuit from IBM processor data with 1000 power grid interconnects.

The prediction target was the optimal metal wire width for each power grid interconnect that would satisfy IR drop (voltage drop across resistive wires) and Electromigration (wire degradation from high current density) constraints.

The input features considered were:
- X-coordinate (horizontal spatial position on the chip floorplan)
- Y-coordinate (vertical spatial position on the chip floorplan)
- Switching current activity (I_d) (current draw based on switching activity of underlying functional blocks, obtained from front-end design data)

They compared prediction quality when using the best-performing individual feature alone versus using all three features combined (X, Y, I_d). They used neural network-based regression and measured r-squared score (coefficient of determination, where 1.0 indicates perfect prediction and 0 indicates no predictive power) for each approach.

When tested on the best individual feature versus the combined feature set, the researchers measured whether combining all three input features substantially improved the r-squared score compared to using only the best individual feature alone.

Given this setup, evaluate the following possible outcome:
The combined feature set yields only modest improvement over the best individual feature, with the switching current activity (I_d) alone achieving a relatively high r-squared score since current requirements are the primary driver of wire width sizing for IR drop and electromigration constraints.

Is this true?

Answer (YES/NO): NO